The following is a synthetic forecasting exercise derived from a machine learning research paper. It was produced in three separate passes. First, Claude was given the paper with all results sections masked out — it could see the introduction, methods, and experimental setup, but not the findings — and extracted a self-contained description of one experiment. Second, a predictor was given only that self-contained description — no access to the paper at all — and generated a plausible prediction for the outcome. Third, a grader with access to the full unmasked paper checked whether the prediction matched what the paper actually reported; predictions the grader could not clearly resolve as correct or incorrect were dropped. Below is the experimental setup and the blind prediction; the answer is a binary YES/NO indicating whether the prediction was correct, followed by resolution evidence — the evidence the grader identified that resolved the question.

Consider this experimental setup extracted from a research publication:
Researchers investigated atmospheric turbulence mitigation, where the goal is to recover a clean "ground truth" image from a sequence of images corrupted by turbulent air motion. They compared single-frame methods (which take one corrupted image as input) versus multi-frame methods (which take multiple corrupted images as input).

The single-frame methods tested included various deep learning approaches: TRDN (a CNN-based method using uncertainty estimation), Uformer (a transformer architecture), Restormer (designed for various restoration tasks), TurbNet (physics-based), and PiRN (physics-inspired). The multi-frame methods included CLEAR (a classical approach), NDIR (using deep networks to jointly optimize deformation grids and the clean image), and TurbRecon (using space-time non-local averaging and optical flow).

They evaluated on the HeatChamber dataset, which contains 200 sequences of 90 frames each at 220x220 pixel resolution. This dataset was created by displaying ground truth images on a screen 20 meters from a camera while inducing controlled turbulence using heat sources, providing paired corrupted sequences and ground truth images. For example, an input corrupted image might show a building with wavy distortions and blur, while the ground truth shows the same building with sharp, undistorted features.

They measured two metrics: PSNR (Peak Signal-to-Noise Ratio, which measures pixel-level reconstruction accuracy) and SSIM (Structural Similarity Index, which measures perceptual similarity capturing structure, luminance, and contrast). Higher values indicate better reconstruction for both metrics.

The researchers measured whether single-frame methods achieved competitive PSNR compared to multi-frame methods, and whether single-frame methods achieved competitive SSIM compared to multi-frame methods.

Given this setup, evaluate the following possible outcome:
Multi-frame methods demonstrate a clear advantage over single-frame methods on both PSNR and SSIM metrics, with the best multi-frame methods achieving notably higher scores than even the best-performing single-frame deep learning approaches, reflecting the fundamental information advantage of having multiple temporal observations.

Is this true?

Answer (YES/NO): NO